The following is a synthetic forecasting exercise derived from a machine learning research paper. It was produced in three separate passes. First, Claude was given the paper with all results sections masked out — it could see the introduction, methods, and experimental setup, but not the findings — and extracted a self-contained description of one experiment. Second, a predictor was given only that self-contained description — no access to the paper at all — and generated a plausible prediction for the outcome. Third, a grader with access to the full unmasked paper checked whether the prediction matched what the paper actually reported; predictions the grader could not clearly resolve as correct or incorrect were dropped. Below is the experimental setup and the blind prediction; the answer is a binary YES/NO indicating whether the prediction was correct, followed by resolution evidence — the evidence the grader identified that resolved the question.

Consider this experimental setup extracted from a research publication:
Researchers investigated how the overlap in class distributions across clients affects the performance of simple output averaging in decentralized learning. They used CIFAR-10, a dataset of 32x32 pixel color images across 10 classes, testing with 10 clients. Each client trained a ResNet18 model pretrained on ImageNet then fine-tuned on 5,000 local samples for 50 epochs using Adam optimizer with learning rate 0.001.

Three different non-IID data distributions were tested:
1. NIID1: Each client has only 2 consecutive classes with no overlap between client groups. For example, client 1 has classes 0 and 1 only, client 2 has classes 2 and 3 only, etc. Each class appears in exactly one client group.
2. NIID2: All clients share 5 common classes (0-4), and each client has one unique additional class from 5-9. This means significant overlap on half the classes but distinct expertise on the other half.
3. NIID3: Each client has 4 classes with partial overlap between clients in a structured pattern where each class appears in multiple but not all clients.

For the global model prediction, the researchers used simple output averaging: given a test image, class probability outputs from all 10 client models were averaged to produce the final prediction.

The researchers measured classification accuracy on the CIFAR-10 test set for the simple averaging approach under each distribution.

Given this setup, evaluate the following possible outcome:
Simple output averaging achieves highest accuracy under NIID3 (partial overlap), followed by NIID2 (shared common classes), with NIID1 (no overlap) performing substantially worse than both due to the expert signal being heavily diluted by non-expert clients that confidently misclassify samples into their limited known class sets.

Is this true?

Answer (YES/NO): NO